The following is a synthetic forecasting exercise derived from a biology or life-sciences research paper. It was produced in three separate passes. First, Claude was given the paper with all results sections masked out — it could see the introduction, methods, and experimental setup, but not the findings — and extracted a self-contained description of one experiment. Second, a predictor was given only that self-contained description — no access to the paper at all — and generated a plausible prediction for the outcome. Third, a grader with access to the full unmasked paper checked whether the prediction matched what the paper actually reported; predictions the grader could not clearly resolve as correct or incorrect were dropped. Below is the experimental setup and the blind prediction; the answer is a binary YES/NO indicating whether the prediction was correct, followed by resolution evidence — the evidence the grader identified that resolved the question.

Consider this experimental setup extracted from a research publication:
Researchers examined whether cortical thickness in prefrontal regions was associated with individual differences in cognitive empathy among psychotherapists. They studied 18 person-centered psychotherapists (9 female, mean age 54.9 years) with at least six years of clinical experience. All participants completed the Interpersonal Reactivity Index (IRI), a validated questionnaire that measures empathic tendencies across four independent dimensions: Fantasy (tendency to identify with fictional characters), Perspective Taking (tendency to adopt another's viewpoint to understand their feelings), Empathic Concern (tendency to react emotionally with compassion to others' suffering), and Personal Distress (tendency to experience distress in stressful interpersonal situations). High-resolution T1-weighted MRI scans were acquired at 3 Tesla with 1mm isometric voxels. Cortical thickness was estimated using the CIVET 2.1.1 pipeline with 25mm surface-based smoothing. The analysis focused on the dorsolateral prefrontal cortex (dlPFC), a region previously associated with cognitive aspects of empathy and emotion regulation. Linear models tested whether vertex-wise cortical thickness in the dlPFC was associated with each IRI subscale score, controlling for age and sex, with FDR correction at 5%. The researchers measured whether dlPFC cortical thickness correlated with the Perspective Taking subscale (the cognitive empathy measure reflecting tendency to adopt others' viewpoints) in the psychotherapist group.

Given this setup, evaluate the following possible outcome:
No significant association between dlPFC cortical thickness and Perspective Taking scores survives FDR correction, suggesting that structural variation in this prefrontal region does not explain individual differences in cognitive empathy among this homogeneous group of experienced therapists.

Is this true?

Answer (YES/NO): YES